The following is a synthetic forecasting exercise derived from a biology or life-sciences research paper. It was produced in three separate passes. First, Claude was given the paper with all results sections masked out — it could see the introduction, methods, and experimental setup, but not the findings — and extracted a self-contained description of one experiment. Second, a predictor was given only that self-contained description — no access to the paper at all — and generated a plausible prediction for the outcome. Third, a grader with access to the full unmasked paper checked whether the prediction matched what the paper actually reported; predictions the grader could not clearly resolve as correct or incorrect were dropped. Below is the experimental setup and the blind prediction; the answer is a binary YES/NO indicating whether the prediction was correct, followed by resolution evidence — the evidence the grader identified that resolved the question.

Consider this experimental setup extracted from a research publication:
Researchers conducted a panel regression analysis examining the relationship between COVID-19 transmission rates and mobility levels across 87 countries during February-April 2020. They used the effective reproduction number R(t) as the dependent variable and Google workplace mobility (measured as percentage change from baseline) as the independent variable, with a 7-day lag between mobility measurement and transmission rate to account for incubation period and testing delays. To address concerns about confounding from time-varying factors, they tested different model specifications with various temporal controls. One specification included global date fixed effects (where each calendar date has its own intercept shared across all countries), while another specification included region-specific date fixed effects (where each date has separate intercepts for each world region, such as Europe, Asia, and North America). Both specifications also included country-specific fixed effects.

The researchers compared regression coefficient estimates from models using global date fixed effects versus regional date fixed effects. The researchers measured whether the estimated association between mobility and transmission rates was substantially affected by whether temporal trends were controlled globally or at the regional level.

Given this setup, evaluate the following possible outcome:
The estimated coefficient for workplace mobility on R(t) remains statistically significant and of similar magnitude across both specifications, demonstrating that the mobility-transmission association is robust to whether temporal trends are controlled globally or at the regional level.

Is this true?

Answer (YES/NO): YES